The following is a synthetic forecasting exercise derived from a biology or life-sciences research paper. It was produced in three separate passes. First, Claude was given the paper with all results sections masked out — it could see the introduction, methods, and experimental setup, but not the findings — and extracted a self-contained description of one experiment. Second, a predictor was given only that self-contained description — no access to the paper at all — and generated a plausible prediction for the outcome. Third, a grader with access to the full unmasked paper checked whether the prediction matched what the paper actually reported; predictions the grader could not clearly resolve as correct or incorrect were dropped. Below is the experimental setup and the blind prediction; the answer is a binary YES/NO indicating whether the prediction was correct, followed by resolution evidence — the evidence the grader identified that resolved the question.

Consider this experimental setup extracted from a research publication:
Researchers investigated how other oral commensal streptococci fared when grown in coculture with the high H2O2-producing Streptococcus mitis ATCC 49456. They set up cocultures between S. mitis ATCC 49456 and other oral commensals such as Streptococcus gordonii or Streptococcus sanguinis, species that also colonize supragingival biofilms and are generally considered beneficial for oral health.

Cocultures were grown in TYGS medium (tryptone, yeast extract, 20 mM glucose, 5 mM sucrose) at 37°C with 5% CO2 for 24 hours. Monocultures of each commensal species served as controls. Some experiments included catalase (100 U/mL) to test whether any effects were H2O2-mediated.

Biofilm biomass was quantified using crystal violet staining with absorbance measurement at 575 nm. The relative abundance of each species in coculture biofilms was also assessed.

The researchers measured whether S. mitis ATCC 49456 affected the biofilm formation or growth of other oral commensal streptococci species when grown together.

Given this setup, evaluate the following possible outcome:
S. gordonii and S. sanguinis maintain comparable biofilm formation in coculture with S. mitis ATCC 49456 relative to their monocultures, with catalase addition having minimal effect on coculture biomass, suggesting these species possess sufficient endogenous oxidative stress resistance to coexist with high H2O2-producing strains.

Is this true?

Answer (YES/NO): NO